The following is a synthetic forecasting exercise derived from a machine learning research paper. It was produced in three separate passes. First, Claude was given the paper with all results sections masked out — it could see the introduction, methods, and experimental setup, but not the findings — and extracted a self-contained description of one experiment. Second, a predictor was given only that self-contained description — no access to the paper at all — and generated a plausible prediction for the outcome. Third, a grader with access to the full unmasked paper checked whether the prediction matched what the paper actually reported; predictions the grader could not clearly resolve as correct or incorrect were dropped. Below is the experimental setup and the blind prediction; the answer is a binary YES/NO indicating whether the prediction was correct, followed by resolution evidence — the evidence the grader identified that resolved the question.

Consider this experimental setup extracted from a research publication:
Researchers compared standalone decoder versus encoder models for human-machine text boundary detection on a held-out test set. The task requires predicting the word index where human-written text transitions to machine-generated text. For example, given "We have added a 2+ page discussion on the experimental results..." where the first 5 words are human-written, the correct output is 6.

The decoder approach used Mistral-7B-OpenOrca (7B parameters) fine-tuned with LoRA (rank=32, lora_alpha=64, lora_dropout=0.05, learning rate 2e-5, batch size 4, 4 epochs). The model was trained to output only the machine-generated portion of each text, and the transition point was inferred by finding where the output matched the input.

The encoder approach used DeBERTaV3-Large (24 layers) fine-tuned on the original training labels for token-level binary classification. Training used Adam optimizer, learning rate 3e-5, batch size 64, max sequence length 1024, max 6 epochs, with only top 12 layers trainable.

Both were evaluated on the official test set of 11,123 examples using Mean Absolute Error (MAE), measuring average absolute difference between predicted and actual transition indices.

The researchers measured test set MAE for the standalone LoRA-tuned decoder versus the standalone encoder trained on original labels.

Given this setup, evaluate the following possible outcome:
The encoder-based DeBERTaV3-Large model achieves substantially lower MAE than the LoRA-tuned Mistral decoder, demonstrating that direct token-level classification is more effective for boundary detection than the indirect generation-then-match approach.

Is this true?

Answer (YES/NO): NO